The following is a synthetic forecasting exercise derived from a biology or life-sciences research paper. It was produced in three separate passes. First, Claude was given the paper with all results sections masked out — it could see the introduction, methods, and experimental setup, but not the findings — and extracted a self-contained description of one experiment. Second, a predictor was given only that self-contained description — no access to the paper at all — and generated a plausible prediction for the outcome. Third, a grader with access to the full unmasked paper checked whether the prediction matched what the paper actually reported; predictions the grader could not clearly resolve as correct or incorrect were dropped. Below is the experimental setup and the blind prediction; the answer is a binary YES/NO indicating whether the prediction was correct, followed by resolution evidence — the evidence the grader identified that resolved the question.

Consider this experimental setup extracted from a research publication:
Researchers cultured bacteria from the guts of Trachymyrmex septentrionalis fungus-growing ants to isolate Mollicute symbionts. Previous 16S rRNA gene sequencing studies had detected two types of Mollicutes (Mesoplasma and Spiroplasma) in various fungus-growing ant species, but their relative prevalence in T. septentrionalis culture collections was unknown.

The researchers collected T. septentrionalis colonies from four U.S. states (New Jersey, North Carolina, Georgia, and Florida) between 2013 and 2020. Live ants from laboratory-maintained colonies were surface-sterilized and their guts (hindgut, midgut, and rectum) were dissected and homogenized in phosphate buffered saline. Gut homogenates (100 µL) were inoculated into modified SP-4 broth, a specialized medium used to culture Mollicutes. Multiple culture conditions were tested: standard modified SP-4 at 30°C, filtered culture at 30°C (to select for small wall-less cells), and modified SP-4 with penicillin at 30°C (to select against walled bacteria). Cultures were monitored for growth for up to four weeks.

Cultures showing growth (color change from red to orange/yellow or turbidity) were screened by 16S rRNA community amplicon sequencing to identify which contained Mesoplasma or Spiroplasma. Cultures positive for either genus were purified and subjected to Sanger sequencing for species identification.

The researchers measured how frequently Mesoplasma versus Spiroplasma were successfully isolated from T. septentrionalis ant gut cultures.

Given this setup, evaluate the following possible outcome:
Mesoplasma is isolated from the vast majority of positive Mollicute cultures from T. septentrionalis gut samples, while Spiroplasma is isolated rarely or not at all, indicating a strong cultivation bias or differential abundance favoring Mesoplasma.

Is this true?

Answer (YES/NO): NO